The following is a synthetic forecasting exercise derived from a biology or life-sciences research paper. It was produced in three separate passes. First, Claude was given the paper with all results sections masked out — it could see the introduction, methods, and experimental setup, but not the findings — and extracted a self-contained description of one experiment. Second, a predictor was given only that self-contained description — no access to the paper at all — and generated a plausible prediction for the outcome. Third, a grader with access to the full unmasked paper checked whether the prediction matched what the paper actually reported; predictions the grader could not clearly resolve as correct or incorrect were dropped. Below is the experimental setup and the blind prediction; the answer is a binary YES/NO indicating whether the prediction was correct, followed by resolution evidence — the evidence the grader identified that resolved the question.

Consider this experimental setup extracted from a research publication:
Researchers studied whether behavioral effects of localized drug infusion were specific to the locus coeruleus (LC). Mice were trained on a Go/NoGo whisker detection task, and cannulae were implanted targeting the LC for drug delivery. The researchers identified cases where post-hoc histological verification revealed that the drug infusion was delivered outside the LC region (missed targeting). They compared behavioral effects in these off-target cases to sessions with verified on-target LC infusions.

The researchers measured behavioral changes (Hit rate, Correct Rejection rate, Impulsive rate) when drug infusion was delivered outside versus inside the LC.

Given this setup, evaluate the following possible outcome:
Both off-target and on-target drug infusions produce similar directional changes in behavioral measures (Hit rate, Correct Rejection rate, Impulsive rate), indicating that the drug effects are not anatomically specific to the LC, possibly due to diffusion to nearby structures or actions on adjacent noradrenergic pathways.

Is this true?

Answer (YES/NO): NO